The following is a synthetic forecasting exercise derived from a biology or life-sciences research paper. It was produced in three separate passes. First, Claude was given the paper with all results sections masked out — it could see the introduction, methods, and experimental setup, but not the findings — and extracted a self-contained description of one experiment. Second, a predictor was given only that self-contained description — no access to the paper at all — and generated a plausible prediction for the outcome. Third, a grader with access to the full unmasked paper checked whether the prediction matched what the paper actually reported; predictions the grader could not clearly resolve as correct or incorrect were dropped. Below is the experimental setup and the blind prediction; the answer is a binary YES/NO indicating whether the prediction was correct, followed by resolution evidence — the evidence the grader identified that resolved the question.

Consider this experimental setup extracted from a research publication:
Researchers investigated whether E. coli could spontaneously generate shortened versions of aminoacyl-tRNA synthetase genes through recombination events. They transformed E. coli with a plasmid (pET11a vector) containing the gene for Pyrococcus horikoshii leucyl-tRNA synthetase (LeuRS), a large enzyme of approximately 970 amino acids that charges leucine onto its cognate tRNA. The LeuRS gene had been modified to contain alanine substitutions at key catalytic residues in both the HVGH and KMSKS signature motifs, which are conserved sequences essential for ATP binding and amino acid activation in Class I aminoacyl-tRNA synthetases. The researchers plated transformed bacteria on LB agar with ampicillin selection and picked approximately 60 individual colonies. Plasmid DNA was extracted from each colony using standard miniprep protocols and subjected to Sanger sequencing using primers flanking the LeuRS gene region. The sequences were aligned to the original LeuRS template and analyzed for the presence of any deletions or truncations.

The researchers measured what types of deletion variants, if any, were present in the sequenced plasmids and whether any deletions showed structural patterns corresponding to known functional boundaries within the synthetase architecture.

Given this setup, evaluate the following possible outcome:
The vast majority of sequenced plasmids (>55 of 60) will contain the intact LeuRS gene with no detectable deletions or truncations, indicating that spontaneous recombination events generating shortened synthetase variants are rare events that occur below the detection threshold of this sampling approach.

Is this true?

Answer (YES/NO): NO